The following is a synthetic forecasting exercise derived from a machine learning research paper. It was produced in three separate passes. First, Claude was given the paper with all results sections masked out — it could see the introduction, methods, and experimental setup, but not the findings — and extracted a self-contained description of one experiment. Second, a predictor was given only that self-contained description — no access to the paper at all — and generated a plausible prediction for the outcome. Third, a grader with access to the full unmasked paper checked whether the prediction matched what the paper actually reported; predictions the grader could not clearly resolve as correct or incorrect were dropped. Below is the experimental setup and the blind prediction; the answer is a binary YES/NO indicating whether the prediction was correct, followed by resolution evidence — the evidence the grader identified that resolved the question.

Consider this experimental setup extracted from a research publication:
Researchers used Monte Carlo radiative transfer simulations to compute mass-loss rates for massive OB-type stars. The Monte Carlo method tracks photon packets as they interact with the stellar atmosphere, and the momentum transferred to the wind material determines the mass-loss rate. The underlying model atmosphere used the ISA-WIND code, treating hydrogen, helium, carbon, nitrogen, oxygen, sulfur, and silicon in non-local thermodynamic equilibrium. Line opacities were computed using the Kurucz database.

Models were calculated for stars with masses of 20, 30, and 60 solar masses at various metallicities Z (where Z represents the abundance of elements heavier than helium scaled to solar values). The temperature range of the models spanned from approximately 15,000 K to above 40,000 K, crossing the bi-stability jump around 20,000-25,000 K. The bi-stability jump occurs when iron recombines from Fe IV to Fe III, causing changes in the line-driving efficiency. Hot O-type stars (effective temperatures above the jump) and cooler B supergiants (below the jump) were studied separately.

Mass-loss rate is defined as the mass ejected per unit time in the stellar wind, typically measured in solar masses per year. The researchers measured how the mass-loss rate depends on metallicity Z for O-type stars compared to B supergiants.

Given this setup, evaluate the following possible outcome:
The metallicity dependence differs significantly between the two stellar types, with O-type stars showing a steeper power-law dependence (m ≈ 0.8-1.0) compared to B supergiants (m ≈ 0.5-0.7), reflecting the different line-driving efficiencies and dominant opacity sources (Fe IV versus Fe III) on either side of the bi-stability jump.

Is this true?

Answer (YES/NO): NO